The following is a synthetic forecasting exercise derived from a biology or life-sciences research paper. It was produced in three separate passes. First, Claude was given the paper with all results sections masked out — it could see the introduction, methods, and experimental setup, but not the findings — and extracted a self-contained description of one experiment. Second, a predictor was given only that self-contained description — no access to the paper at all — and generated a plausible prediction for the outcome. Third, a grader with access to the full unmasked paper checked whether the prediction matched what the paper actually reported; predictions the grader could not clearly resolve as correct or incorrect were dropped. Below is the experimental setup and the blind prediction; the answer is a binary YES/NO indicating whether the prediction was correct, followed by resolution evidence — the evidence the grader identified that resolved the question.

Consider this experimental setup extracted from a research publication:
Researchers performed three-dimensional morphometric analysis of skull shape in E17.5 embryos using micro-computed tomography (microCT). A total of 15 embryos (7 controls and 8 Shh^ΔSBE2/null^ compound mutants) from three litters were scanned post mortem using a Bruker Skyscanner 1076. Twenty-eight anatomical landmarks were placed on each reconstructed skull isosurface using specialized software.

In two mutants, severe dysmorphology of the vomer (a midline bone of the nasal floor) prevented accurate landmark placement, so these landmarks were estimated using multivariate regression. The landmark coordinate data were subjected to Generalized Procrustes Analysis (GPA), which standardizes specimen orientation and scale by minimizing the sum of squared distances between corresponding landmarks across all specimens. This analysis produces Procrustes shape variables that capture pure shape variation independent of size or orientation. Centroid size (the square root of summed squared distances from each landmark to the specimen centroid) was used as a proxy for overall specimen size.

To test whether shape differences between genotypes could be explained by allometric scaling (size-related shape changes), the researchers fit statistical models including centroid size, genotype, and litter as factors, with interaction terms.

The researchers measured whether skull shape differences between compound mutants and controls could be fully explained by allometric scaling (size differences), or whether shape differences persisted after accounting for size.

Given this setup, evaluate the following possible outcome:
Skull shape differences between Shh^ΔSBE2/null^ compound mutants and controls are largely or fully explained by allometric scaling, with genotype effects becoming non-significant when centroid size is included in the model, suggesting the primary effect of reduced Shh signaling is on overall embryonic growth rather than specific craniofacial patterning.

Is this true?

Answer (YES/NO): NO